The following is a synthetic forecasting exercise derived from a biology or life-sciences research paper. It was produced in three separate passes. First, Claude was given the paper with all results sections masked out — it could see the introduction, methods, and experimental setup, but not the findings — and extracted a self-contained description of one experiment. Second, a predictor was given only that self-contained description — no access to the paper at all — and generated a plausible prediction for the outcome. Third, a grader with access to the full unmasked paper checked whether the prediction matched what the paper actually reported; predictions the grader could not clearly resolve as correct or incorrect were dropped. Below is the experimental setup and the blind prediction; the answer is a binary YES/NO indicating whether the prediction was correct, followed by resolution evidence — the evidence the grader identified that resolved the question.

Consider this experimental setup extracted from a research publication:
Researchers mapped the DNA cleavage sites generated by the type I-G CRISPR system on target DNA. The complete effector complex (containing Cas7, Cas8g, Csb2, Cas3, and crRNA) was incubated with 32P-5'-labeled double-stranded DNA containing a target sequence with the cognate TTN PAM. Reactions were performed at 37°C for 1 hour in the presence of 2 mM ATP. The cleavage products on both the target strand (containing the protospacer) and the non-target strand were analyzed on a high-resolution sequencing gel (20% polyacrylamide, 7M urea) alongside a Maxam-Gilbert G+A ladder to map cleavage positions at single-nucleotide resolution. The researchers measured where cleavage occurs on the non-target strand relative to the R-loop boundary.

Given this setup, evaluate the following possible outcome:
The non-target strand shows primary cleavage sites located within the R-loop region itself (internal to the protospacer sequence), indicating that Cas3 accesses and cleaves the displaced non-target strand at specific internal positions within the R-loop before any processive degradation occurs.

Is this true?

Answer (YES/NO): YES